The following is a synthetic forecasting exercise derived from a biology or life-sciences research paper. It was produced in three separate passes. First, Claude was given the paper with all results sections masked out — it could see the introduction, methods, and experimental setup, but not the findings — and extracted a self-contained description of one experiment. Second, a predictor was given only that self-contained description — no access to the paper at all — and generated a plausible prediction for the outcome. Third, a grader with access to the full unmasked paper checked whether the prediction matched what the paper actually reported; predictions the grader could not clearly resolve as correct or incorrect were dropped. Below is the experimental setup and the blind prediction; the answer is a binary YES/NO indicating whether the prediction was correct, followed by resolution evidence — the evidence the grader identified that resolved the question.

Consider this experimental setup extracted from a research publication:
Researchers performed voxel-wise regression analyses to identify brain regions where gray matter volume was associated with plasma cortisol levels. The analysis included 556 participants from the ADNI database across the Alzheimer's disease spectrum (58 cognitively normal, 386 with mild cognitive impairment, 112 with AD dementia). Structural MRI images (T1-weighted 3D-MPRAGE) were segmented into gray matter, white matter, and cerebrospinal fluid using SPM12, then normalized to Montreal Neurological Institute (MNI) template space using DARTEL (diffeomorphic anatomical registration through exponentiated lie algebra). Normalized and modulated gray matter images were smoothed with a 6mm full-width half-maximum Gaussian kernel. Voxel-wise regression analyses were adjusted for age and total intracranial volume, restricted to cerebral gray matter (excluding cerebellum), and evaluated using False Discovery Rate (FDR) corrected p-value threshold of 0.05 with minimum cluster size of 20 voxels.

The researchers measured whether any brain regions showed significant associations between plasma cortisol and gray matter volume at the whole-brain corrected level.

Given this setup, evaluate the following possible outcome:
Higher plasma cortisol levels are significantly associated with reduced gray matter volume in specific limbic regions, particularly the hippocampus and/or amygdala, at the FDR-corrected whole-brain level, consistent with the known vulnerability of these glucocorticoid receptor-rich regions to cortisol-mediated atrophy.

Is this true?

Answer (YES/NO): NO